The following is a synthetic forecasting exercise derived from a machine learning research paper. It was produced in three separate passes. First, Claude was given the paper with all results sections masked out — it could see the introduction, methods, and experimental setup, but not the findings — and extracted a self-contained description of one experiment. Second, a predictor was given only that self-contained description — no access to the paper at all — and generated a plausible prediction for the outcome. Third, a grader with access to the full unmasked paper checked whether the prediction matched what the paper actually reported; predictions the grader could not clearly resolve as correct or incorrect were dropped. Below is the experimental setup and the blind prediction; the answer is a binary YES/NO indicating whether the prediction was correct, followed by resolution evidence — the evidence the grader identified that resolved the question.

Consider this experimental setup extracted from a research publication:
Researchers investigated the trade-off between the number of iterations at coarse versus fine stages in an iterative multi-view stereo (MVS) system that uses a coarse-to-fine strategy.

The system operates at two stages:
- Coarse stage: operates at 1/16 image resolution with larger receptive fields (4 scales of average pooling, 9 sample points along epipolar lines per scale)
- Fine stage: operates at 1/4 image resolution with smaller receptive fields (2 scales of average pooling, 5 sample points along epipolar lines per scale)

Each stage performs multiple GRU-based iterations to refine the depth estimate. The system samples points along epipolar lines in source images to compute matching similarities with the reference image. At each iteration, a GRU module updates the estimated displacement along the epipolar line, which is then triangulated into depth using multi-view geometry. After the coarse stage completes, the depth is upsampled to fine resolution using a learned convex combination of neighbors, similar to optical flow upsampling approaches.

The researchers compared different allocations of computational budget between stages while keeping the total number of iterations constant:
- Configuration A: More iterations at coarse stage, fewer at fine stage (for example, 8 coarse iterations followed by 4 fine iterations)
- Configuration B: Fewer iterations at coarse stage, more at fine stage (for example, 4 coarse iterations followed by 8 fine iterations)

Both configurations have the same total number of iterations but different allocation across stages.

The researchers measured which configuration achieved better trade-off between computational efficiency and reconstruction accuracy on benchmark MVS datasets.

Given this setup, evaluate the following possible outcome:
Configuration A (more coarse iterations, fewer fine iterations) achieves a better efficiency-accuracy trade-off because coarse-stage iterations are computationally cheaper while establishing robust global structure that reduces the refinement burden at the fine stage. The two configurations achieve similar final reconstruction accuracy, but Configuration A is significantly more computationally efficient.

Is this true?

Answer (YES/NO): NO